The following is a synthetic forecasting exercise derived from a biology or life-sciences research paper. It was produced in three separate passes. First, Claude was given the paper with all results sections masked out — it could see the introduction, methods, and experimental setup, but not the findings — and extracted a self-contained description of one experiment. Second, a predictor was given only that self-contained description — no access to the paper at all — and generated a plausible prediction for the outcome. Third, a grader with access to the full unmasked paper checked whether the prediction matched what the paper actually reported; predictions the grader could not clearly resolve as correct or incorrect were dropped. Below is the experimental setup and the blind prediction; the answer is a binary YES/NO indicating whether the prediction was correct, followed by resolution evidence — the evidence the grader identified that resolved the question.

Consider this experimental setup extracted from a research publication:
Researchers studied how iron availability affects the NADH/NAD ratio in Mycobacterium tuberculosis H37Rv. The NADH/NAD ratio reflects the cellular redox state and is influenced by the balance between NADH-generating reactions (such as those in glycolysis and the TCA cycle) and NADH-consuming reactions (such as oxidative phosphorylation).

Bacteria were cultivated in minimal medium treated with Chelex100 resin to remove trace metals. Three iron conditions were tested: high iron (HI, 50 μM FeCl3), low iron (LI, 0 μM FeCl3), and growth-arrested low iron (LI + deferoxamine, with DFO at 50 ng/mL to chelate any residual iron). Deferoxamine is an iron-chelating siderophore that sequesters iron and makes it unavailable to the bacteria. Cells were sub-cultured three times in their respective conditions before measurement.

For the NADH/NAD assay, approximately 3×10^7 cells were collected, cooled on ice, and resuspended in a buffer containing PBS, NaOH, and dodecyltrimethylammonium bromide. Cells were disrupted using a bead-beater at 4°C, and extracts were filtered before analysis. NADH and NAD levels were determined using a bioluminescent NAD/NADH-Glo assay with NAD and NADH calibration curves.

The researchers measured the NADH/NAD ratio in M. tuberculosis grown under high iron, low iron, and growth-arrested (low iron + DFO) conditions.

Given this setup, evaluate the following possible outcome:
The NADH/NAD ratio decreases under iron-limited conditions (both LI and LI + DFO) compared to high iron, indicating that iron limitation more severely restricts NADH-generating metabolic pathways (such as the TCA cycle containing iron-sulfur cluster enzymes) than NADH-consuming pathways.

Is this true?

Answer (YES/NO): NO